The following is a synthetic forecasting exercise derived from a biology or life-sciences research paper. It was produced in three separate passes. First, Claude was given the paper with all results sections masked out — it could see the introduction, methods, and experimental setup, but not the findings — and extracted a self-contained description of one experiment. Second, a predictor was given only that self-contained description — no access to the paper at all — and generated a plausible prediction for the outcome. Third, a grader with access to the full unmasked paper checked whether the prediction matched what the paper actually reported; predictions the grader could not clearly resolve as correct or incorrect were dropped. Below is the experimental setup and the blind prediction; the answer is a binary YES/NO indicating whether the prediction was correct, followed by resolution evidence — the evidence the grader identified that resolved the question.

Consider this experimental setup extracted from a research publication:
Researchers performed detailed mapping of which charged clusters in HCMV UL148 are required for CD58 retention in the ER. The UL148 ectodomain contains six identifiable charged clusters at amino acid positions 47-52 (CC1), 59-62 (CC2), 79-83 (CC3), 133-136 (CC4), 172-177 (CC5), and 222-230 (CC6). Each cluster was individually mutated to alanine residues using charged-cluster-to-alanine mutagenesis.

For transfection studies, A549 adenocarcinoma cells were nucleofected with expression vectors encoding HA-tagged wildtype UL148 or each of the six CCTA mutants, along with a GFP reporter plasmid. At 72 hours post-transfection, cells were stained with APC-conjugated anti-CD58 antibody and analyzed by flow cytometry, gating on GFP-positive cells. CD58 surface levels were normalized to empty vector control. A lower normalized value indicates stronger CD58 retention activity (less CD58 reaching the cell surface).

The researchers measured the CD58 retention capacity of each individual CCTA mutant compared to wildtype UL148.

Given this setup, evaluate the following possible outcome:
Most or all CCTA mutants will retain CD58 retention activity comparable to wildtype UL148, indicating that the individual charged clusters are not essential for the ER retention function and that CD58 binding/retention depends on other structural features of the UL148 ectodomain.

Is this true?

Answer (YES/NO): NO